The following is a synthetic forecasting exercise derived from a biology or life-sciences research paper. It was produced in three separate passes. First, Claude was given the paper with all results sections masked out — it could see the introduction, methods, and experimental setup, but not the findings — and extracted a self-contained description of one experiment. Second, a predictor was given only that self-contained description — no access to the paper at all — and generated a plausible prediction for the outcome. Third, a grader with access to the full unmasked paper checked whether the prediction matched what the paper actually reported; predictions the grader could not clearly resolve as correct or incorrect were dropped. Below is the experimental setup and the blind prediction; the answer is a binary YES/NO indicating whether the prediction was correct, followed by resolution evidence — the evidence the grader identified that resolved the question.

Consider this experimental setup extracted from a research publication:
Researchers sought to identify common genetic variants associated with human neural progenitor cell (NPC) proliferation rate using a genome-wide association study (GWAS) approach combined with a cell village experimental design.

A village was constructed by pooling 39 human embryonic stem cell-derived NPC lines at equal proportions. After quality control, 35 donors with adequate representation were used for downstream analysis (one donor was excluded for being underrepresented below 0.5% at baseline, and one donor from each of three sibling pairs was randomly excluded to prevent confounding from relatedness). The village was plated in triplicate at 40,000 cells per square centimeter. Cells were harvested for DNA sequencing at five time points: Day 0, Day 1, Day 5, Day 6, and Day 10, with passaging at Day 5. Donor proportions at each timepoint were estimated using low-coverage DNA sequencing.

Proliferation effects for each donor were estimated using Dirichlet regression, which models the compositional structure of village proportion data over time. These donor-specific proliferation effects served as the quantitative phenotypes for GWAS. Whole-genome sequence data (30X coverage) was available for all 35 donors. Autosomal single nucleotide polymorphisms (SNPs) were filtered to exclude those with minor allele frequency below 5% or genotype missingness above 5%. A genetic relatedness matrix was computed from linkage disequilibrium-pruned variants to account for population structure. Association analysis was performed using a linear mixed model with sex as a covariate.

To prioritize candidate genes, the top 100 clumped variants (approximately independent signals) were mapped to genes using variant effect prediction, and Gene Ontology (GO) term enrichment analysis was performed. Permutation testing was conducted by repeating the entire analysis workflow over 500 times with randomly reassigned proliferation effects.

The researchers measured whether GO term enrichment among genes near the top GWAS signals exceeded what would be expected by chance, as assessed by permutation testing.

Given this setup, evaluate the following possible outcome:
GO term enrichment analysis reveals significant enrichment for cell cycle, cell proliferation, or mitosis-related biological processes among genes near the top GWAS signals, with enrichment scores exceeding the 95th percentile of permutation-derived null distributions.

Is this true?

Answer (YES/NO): YES